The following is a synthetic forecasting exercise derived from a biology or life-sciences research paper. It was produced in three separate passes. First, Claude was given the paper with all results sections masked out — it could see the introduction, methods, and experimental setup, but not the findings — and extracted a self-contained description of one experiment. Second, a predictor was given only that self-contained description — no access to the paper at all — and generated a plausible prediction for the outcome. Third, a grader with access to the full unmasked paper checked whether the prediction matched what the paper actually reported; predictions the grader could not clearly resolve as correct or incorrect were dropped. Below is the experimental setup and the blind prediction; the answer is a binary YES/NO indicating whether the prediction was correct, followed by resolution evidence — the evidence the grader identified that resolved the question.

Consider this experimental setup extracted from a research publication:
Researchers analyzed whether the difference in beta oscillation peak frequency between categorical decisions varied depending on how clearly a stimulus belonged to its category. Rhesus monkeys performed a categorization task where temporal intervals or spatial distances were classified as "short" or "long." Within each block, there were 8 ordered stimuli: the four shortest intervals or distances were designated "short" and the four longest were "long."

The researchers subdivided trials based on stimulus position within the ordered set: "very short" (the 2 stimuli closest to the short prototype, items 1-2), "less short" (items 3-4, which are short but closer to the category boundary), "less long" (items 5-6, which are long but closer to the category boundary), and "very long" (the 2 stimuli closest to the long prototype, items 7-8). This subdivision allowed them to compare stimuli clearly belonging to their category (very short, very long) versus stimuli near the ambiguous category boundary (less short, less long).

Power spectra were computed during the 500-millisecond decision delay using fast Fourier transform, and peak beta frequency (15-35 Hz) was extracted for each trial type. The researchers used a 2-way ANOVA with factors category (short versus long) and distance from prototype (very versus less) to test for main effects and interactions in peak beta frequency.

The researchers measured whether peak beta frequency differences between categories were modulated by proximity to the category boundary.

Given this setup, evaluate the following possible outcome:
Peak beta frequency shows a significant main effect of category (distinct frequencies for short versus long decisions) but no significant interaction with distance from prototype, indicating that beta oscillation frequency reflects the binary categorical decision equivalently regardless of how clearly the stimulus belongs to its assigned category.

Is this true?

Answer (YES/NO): YES